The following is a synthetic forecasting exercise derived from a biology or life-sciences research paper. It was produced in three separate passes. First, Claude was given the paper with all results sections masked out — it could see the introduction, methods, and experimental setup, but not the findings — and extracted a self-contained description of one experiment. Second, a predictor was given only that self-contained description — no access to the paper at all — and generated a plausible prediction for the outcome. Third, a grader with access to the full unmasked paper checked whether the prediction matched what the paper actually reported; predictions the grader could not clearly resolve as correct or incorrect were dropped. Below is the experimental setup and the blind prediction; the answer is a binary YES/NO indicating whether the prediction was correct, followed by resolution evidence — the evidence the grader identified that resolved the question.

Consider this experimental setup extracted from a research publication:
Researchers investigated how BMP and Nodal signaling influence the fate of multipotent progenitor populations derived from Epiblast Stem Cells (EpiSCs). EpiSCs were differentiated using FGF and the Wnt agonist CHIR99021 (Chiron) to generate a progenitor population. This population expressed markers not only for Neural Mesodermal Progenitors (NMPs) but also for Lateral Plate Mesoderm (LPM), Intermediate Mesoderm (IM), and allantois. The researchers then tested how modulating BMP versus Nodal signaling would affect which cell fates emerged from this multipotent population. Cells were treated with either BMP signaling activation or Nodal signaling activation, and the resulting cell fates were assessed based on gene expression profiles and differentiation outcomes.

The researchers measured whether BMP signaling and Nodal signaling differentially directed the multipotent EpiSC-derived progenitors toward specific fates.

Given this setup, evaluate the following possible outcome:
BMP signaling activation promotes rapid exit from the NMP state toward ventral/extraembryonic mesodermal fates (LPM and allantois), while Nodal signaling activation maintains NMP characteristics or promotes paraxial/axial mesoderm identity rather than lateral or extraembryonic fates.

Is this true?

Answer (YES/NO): YES